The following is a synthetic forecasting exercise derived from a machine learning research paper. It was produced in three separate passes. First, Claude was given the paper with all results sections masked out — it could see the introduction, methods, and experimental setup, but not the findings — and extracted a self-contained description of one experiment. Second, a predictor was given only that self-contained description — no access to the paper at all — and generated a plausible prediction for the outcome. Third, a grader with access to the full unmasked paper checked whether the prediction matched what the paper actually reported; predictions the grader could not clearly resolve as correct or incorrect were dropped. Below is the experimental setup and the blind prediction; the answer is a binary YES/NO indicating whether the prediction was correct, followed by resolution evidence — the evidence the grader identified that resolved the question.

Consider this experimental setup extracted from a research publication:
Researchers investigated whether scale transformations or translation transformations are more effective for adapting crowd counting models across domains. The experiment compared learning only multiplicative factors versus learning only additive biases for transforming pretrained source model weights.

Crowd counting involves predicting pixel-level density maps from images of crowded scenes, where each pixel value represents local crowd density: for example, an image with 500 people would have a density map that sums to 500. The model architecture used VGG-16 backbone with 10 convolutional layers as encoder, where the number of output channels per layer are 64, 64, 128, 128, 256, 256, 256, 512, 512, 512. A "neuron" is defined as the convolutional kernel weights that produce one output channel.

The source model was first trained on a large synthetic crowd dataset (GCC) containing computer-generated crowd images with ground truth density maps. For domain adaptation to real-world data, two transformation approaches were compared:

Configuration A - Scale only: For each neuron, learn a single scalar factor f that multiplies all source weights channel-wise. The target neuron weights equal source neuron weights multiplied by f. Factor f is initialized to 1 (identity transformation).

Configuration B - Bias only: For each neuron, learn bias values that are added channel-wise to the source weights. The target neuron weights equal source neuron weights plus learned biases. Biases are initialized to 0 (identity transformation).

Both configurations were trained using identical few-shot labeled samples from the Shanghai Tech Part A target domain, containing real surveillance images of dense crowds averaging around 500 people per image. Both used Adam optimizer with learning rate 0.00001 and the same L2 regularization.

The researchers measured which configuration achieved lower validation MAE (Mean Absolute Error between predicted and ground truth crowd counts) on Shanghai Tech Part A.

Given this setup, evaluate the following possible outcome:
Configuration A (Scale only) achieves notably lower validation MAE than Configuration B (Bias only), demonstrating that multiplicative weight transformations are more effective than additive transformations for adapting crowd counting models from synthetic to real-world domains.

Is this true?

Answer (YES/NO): NO